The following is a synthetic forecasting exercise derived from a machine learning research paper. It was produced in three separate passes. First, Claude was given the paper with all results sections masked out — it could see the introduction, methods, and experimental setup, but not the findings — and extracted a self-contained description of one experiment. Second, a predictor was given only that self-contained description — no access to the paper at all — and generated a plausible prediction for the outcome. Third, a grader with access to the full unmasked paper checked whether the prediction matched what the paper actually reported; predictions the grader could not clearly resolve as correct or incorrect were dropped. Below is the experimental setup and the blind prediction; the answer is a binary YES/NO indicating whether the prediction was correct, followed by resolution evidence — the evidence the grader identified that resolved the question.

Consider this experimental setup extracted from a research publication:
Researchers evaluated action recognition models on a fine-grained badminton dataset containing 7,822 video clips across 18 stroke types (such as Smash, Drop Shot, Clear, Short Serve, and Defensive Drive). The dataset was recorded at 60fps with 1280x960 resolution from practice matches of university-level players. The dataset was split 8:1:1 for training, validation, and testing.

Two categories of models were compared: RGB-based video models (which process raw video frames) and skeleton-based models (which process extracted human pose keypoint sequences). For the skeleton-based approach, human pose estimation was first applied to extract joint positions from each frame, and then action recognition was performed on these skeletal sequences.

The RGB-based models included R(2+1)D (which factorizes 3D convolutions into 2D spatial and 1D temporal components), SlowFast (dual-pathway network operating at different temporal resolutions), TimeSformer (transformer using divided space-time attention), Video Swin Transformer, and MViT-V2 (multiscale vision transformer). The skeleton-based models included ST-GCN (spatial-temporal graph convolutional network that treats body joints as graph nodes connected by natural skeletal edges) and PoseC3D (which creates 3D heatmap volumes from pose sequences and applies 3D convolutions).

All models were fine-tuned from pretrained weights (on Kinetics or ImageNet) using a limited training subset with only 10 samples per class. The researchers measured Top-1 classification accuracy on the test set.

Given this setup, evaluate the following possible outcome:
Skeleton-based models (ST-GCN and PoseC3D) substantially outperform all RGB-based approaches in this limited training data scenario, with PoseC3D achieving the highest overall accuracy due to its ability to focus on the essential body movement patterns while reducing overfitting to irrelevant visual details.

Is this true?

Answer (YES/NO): NO